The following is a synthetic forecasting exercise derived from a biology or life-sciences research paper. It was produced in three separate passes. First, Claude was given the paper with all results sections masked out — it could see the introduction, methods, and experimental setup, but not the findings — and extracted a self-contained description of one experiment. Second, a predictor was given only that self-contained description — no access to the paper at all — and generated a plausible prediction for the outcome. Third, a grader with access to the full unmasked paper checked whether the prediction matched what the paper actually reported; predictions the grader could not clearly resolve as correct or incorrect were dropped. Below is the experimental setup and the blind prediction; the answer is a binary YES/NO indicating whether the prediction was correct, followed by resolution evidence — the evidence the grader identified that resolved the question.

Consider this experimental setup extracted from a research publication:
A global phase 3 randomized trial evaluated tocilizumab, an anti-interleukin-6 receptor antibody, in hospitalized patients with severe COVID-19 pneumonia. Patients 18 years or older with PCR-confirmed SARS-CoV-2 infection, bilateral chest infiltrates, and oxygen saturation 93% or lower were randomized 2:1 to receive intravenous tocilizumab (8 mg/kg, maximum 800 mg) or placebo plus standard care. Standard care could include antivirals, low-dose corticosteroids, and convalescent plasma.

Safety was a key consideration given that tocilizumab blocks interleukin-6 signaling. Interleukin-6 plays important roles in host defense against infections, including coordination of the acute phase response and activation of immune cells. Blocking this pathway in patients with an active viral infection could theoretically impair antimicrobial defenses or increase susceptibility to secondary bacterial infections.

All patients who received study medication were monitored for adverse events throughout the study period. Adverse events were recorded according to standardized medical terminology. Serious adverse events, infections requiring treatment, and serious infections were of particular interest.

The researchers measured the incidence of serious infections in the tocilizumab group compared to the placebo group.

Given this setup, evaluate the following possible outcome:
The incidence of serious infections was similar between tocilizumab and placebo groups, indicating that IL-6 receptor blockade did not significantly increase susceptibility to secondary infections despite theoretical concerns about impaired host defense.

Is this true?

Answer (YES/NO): NO